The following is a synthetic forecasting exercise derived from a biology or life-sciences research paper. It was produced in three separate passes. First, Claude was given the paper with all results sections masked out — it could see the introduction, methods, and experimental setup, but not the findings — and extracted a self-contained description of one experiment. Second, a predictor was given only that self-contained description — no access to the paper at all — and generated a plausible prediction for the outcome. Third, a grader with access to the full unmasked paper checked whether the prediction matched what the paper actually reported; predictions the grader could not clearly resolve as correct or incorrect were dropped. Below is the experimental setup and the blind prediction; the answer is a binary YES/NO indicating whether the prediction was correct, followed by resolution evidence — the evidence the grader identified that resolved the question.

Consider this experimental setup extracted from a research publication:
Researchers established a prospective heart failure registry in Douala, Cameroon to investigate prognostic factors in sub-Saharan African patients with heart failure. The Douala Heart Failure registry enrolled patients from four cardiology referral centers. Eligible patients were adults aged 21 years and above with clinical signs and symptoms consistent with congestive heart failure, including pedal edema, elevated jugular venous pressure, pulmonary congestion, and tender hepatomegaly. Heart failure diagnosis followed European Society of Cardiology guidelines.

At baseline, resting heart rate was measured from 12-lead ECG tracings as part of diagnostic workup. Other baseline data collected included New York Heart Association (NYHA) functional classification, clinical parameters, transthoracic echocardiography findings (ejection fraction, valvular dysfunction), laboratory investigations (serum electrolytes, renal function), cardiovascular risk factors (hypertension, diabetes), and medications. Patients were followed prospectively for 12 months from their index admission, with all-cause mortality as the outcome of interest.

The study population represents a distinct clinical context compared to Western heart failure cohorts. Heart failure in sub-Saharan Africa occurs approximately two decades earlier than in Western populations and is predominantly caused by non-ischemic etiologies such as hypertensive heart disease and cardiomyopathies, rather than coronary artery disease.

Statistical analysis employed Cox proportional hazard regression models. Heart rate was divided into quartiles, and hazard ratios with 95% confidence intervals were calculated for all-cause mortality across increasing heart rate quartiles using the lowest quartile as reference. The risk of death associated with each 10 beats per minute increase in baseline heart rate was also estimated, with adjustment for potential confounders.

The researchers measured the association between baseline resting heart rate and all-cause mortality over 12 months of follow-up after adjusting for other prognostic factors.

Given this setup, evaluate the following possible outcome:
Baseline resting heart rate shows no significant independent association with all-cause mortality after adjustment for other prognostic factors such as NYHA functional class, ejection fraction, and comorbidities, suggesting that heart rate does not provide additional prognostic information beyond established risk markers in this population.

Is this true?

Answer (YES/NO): NO